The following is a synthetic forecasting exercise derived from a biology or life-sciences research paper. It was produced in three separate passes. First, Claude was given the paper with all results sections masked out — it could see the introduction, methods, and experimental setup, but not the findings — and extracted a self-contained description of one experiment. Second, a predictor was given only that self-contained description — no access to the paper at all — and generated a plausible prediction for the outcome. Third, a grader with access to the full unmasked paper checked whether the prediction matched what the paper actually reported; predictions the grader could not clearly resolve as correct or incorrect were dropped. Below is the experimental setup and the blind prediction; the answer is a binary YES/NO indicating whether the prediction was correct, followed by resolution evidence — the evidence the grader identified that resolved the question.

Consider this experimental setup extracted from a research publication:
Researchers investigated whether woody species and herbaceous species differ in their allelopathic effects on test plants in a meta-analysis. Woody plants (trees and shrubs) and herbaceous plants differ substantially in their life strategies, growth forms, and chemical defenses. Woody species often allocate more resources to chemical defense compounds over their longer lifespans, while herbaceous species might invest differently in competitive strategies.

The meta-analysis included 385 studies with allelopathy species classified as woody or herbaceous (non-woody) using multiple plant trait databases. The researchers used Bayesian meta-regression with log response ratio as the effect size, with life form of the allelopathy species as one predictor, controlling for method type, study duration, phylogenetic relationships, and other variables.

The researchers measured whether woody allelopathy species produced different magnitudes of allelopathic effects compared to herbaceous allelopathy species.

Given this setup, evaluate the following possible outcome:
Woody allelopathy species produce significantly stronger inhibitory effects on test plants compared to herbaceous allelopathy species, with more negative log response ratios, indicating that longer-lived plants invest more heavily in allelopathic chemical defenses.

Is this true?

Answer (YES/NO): NO